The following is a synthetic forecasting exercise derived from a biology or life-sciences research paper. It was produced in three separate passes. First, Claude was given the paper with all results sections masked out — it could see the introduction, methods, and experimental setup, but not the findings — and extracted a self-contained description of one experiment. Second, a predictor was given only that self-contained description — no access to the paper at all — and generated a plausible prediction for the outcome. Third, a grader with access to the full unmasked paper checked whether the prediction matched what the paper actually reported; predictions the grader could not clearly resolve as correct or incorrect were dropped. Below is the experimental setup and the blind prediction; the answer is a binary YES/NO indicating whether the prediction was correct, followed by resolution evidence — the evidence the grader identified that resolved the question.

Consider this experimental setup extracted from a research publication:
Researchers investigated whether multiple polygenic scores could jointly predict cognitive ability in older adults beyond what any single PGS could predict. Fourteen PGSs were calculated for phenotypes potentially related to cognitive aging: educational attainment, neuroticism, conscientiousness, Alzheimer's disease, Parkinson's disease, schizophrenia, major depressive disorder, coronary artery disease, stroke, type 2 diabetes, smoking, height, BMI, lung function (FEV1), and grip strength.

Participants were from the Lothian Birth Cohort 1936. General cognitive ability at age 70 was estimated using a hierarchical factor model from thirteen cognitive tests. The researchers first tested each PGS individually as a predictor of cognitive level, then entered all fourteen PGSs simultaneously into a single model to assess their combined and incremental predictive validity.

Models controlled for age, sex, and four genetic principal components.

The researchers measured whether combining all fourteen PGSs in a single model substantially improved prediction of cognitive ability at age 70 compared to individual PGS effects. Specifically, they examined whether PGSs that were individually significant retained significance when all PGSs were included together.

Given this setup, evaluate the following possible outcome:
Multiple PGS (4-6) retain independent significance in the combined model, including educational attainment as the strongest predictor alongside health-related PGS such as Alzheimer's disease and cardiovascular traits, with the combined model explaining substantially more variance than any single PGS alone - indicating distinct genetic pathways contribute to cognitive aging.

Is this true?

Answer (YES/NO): NO